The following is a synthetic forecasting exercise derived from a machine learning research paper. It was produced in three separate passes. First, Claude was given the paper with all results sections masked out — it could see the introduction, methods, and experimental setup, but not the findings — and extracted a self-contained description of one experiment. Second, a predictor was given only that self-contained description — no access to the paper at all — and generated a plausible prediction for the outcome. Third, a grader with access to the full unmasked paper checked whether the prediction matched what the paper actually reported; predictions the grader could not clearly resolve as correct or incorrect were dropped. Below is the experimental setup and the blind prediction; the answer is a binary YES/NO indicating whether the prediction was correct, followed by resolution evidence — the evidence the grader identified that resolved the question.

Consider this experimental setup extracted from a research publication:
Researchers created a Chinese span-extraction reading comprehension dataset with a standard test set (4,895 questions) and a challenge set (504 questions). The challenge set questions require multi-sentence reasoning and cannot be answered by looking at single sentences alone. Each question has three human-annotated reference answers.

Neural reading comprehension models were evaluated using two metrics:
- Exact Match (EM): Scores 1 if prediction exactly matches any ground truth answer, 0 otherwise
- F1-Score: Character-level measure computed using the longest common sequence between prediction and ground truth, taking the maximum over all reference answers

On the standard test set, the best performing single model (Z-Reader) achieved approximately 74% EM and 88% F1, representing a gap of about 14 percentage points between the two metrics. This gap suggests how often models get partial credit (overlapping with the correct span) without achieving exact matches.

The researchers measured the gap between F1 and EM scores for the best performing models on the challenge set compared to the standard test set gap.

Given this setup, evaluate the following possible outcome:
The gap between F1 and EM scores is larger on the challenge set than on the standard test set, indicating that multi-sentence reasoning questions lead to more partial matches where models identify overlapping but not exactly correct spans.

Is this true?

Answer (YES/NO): YES